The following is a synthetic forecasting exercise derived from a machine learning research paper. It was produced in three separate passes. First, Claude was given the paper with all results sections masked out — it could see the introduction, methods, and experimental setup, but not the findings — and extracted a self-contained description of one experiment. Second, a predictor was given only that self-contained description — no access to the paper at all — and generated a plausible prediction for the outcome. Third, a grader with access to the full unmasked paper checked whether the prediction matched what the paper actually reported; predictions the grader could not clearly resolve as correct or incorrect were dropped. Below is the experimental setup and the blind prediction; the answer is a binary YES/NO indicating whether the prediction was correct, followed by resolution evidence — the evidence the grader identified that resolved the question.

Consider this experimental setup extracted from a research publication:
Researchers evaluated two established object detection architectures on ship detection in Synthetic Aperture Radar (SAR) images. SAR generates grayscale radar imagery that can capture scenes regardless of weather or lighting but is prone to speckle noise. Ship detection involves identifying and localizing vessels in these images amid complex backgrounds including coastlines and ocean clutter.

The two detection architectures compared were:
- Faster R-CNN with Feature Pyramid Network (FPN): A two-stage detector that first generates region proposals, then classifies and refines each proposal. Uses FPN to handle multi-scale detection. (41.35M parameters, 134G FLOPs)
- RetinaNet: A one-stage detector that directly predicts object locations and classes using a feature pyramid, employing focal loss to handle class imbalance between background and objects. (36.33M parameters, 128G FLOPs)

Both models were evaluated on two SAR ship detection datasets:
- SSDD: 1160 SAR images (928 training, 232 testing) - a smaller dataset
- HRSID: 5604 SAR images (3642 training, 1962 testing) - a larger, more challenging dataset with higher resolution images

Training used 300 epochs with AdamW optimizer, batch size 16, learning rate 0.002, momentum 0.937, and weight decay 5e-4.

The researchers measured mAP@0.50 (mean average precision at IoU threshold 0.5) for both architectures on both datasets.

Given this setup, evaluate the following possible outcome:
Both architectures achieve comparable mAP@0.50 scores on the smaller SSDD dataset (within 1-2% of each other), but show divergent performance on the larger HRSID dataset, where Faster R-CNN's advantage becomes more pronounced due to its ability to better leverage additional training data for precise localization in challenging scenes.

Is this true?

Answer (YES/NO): NO